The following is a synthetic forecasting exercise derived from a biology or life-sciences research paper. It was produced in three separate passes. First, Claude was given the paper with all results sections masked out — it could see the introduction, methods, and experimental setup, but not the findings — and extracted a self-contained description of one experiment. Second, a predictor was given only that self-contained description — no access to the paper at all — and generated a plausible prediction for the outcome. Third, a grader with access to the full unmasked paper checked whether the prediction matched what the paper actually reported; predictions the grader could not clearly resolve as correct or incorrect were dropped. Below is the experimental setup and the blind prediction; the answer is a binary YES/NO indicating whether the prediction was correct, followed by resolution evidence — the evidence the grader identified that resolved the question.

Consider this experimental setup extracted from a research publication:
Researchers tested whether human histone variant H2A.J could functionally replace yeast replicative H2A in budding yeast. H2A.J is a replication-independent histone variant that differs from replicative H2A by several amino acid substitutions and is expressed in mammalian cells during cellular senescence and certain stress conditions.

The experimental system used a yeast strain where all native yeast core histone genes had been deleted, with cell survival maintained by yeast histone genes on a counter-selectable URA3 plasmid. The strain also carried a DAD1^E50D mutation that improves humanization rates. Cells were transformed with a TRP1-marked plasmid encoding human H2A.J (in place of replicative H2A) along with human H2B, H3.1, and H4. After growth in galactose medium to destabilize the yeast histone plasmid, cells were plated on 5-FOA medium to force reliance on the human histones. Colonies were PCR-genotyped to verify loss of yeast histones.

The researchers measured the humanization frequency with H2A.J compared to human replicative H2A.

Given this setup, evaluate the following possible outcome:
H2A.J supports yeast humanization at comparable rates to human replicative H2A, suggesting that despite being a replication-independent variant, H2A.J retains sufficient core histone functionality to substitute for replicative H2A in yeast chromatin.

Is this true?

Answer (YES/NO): YES